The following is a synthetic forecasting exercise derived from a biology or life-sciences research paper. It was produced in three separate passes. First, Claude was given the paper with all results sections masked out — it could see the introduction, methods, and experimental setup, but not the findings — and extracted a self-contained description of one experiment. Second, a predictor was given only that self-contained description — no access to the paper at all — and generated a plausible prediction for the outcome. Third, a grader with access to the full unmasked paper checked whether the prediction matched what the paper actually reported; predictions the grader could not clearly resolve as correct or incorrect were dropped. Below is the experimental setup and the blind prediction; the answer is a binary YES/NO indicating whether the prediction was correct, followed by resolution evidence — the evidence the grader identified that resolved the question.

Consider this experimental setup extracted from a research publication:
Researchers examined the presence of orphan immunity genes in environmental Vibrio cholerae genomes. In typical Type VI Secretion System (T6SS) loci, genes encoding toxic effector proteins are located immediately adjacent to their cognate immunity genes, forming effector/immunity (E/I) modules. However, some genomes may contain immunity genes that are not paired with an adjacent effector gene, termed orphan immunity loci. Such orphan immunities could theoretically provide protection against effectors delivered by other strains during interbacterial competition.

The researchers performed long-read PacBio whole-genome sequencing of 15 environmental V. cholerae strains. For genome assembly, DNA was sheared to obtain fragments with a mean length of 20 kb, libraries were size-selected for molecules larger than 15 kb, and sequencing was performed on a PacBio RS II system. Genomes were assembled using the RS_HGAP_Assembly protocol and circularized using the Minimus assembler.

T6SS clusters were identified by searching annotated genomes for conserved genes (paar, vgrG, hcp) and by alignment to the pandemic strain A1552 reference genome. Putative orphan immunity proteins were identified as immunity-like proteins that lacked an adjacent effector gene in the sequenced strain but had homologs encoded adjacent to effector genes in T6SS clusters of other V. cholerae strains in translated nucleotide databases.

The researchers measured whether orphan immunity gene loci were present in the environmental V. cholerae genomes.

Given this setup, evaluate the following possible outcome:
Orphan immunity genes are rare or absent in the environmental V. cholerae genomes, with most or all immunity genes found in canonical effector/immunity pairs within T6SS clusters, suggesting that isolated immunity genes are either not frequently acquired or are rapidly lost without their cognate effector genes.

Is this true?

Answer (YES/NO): NO